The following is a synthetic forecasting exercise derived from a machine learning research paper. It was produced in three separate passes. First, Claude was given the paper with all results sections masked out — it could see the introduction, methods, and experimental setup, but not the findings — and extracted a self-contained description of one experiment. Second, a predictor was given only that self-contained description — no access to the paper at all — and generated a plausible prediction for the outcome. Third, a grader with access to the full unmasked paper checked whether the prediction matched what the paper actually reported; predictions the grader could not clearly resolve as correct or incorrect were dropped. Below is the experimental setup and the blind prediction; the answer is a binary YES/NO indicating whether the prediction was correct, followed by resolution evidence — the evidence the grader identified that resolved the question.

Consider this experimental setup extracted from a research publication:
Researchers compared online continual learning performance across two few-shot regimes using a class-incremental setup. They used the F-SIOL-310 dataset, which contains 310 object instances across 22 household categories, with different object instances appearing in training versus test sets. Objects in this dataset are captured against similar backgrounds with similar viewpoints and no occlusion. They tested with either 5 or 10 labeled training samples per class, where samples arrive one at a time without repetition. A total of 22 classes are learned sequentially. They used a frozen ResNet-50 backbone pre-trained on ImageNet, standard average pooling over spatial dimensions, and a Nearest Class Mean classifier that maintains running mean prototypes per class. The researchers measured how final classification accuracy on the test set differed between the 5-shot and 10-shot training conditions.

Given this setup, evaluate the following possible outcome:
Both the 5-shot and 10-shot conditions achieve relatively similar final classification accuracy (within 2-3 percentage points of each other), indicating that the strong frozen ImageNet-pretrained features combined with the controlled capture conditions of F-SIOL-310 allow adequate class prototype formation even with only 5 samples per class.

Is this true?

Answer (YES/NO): YES